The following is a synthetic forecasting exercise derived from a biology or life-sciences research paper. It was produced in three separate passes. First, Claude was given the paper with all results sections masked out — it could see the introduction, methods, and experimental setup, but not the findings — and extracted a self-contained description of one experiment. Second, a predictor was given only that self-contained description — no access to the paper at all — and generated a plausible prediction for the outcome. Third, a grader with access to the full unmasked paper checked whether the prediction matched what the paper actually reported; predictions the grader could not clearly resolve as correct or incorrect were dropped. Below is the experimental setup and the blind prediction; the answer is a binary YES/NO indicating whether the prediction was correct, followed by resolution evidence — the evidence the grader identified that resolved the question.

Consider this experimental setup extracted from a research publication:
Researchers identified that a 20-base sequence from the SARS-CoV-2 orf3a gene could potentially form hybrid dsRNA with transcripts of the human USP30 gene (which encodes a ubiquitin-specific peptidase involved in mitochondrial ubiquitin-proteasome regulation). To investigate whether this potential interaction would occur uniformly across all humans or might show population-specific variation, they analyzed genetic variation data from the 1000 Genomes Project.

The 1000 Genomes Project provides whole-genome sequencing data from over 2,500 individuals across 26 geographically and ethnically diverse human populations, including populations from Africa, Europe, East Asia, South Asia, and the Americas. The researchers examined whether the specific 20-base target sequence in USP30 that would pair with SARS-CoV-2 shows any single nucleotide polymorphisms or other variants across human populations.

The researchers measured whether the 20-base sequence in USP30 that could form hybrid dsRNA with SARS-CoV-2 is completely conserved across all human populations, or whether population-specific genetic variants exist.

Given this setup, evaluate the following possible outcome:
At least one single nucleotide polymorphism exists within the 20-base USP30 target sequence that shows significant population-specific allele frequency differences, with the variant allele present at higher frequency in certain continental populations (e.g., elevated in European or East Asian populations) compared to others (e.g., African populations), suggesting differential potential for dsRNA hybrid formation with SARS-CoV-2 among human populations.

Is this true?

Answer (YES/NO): NO